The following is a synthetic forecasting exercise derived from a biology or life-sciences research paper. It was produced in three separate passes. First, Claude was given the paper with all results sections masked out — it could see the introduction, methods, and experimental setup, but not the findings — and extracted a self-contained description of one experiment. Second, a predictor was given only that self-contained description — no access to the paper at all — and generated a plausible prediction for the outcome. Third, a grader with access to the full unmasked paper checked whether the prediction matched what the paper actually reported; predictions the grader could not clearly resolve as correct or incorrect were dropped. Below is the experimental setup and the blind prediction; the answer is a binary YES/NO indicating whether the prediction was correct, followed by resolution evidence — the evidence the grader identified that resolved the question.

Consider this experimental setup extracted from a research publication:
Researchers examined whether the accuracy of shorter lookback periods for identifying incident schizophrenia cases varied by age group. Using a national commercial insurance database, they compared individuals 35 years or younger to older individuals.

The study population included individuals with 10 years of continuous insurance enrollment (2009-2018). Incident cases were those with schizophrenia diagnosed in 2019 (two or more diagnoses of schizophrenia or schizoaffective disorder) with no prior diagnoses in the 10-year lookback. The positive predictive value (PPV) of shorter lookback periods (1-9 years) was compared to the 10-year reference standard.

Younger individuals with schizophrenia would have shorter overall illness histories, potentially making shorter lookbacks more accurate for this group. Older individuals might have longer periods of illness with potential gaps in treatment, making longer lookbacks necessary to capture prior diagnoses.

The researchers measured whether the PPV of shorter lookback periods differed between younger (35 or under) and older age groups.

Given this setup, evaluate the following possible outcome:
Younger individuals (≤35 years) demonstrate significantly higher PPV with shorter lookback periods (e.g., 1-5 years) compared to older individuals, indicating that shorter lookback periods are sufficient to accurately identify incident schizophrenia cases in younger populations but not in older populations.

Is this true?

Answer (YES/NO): NO